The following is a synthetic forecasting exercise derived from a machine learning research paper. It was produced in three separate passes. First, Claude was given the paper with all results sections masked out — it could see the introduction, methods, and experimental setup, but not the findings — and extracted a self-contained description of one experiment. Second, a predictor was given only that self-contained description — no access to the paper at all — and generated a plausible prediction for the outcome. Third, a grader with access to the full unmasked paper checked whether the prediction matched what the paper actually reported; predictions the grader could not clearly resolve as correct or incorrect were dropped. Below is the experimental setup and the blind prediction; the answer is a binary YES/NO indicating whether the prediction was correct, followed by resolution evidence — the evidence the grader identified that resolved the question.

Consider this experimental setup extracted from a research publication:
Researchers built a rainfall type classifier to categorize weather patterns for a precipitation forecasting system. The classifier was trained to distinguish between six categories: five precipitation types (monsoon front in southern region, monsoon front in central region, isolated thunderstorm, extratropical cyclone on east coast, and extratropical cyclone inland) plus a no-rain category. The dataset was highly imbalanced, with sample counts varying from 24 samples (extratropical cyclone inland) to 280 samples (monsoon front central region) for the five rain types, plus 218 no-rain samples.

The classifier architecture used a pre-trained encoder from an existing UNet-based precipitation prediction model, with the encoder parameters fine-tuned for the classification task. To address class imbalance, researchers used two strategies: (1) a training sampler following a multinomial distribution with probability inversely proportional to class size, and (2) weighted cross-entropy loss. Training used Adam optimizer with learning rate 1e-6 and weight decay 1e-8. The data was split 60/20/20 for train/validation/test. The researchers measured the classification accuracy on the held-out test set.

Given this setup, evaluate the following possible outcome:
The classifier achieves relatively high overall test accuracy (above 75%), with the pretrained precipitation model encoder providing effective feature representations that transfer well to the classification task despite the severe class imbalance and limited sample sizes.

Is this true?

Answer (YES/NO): YES